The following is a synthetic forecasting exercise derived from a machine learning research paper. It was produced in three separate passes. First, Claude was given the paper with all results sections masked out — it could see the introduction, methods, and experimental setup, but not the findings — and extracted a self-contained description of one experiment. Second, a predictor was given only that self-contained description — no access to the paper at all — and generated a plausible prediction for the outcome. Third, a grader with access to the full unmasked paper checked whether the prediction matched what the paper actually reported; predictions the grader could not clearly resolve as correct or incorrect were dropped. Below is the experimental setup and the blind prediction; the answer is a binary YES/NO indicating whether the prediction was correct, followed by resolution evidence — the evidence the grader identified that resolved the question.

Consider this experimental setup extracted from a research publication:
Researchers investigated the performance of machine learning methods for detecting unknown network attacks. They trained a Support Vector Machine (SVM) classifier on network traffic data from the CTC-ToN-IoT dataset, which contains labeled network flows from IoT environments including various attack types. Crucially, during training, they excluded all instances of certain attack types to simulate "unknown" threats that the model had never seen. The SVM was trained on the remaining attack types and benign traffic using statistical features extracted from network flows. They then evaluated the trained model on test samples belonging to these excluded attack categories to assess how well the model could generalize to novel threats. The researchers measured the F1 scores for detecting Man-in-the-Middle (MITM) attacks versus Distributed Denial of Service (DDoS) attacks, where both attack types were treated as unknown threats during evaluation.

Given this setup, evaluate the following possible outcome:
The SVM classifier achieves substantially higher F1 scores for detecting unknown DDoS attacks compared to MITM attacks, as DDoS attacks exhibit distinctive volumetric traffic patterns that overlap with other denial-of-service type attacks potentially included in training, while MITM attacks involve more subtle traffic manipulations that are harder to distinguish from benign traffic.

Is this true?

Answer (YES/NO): YES